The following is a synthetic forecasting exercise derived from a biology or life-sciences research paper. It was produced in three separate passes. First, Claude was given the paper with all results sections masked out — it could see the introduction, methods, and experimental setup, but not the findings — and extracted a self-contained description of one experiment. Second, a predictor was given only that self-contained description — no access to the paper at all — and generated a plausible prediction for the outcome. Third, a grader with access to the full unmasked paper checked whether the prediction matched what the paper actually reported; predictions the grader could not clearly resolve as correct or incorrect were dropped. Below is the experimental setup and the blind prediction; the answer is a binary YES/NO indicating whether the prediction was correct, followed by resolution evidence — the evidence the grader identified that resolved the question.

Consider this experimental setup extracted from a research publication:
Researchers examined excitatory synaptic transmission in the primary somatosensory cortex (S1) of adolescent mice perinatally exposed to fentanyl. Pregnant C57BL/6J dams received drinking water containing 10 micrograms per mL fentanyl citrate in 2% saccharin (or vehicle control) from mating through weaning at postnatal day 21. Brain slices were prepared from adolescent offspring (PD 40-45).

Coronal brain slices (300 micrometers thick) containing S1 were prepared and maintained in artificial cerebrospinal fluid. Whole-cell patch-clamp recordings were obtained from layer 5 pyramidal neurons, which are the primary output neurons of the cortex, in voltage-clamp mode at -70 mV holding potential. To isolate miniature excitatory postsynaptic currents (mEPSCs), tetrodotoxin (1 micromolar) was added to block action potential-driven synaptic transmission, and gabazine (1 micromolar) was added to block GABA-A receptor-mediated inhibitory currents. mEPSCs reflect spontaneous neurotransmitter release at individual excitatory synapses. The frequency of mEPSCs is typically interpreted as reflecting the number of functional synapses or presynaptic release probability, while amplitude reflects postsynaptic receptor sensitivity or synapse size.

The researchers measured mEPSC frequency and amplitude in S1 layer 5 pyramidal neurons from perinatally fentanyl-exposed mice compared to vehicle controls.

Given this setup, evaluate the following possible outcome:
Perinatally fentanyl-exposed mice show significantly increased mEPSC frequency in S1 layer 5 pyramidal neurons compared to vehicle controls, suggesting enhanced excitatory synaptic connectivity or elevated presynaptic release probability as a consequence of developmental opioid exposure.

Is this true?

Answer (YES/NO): NO